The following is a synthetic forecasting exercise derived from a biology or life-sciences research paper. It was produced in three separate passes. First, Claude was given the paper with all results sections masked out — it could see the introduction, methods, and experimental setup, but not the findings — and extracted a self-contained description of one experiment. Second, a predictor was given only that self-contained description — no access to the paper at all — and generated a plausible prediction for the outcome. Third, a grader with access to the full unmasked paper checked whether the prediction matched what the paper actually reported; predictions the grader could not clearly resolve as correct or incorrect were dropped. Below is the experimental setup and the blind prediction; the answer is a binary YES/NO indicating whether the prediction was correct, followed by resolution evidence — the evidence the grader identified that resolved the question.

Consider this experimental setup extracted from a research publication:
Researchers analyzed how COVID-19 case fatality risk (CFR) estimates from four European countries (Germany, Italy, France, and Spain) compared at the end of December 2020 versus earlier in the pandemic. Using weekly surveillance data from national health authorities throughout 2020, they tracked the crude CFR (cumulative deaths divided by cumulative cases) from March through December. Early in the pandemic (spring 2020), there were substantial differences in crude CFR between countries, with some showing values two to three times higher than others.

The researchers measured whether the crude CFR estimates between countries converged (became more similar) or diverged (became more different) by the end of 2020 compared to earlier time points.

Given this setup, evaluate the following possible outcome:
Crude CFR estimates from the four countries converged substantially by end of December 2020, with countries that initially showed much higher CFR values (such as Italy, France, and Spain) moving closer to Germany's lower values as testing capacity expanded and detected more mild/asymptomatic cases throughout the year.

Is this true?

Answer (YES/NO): NO